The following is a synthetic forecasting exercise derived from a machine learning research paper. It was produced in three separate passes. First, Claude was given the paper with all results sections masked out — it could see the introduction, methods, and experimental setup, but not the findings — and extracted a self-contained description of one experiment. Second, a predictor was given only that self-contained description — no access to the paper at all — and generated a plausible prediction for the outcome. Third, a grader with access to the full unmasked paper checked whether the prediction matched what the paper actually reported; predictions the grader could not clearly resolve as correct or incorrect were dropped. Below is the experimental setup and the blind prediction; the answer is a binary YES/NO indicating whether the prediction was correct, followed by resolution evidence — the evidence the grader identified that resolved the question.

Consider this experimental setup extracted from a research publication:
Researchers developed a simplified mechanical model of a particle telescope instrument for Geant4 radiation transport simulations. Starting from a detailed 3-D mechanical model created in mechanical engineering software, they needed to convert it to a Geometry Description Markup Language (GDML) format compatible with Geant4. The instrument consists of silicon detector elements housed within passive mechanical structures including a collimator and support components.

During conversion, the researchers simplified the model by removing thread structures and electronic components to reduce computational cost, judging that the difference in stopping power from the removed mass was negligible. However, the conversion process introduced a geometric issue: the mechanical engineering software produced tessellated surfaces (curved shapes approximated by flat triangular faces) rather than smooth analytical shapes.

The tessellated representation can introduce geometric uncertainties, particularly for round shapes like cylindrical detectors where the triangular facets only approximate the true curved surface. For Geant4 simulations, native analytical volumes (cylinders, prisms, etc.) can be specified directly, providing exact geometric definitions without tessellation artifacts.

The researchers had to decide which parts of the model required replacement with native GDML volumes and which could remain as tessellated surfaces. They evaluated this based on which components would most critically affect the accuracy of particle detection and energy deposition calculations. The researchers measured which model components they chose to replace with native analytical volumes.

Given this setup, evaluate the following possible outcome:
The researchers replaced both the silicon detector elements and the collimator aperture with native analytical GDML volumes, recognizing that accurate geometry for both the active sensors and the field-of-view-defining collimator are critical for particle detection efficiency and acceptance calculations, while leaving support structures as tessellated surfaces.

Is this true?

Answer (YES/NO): NO